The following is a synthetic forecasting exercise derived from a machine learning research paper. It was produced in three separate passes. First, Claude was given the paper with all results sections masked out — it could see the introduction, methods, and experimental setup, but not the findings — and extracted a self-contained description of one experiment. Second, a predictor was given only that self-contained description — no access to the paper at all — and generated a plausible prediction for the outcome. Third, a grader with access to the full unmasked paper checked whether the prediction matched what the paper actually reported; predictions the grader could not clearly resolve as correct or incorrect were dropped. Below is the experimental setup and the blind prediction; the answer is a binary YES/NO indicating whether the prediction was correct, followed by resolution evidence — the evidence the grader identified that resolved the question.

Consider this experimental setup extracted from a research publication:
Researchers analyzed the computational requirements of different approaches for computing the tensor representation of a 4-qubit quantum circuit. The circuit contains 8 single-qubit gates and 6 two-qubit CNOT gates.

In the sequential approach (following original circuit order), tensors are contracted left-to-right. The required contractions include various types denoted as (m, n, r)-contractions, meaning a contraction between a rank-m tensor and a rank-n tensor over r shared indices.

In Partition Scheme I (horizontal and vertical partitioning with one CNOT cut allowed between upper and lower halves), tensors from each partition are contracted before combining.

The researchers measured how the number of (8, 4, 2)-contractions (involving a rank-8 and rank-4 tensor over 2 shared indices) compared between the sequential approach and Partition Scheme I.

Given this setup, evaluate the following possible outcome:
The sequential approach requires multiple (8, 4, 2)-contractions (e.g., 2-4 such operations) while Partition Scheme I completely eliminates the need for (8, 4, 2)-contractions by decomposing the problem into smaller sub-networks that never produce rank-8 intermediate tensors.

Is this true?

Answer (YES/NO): NO